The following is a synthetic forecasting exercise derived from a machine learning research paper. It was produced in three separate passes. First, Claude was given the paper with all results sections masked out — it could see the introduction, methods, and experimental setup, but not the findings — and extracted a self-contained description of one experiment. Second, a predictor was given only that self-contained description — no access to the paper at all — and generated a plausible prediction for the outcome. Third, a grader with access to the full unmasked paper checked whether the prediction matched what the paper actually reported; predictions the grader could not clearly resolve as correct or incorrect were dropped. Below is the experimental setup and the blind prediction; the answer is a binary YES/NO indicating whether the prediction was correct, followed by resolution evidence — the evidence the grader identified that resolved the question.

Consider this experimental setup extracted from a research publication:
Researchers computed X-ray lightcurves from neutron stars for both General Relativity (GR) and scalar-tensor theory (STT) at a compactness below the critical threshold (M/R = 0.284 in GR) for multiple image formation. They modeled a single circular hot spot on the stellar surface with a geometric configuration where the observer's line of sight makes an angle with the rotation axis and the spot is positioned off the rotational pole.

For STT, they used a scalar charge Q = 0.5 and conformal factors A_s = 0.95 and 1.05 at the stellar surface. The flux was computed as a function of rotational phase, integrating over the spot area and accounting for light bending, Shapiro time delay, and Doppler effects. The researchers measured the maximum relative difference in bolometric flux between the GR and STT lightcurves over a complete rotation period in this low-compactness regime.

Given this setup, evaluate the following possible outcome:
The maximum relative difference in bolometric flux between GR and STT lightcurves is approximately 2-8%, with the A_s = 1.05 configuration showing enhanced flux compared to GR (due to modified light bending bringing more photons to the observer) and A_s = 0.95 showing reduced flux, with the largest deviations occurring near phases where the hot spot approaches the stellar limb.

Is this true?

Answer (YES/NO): NO